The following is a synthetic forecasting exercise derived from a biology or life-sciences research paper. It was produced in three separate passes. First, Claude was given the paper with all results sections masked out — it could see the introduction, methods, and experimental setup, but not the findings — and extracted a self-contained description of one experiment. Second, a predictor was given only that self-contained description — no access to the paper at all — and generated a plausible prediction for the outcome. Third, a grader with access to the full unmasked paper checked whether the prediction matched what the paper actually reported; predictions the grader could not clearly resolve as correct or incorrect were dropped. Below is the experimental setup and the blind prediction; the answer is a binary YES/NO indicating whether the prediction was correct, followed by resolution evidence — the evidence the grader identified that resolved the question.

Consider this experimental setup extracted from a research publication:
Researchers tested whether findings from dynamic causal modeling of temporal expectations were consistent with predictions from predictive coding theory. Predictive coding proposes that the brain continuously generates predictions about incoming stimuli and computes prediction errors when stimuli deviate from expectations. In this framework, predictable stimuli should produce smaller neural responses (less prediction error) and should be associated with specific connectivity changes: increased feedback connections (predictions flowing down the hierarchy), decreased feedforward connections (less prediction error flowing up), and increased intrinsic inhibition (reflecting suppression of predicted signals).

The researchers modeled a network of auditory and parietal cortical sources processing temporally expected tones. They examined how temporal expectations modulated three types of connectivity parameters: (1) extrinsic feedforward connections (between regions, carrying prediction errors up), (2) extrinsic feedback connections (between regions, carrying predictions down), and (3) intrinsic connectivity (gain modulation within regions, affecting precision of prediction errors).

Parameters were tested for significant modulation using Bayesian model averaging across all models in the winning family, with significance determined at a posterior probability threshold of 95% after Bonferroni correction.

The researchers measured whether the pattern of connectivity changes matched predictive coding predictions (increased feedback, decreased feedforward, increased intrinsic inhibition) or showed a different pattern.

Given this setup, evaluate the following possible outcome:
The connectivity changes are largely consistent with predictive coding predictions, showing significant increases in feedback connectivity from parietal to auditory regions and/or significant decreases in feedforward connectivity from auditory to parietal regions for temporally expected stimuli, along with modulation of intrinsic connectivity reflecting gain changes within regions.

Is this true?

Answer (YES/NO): NO